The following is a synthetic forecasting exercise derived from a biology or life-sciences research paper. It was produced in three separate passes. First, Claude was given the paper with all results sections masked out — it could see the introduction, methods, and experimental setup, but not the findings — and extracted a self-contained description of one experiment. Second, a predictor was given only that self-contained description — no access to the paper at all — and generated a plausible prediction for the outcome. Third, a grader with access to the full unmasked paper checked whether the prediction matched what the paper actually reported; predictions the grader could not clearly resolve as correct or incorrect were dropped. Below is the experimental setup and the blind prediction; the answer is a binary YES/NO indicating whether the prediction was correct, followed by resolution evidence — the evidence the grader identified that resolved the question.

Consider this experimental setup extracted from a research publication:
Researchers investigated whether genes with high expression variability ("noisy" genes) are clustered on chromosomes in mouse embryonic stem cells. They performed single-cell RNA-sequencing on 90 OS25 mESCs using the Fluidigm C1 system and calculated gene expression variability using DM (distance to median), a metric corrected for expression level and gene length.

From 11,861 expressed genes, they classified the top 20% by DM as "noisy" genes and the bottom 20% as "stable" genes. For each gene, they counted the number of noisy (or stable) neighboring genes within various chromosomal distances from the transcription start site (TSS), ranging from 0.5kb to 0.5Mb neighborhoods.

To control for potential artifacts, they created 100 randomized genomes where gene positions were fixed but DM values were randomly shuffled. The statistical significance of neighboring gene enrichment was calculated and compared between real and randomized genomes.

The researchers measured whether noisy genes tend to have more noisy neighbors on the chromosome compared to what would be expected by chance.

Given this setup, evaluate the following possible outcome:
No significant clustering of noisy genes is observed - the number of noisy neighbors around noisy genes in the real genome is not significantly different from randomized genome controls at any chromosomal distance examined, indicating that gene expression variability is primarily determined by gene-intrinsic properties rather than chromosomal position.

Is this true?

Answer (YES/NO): NO